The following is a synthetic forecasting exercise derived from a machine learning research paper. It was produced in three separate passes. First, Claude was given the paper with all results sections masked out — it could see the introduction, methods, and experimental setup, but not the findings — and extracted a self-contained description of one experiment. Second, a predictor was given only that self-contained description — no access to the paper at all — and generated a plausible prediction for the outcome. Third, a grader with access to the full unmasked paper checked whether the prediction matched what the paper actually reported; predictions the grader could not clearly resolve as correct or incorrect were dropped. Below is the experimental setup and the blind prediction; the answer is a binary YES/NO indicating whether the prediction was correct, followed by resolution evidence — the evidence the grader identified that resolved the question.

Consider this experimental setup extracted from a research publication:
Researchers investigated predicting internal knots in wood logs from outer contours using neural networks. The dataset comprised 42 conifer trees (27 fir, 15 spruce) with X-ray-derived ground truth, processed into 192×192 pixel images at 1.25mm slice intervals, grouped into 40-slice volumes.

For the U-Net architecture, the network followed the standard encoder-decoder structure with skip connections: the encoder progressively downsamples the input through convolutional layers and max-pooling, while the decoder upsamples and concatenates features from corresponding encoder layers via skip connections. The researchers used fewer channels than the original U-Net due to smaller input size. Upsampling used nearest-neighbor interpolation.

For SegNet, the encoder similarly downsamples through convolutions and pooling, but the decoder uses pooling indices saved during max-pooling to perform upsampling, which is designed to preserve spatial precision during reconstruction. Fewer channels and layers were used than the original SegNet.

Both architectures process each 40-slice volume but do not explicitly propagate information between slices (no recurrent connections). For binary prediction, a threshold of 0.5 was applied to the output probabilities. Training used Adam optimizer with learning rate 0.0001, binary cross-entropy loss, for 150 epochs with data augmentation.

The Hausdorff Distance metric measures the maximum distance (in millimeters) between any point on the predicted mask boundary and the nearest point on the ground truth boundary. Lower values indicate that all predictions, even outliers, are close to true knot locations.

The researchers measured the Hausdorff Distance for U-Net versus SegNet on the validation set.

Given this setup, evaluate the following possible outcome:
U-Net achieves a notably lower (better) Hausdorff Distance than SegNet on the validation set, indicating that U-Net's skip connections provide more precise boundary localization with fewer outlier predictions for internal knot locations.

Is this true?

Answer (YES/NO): NO